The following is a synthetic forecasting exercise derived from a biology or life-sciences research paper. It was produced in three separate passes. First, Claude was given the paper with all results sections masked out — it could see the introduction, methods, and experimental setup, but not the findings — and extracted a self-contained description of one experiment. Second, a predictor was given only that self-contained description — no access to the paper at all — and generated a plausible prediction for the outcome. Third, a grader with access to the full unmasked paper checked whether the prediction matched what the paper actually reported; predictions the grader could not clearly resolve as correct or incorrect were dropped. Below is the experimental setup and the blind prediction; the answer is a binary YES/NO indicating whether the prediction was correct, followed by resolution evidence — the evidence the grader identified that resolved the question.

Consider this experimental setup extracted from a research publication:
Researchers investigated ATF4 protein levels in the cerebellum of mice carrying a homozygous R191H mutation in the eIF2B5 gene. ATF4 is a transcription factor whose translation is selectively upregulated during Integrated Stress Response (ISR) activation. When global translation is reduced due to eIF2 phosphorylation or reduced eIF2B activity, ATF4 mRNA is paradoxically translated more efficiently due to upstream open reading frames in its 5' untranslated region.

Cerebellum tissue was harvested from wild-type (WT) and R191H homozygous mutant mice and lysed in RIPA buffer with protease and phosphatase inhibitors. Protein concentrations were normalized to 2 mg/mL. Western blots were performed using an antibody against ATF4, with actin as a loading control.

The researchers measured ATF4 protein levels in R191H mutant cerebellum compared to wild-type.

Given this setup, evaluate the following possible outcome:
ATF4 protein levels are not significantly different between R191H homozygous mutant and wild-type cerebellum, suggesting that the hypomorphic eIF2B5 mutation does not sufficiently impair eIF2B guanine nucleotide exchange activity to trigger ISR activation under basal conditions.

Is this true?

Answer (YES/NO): NO